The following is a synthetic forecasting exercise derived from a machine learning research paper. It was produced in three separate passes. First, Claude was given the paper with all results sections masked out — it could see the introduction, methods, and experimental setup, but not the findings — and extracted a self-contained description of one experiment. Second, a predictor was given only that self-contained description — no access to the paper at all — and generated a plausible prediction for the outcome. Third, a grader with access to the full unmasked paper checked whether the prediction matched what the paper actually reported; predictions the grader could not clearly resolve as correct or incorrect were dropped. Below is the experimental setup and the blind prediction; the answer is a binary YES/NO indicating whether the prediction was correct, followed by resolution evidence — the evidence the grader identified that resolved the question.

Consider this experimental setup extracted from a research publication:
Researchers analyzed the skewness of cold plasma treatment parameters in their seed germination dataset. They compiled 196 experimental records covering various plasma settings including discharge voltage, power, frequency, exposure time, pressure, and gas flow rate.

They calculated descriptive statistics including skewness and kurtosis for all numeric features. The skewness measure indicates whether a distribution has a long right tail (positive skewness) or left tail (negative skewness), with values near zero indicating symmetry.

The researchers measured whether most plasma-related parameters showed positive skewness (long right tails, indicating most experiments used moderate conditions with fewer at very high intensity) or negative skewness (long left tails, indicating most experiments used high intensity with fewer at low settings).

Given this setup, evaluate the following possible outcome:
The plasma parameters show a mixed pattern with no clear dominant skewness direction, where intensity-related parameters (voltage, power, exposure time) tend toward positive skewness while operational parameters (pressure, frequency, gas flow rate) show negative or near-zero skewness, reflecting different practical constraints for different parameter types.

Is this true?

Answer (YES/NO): NO